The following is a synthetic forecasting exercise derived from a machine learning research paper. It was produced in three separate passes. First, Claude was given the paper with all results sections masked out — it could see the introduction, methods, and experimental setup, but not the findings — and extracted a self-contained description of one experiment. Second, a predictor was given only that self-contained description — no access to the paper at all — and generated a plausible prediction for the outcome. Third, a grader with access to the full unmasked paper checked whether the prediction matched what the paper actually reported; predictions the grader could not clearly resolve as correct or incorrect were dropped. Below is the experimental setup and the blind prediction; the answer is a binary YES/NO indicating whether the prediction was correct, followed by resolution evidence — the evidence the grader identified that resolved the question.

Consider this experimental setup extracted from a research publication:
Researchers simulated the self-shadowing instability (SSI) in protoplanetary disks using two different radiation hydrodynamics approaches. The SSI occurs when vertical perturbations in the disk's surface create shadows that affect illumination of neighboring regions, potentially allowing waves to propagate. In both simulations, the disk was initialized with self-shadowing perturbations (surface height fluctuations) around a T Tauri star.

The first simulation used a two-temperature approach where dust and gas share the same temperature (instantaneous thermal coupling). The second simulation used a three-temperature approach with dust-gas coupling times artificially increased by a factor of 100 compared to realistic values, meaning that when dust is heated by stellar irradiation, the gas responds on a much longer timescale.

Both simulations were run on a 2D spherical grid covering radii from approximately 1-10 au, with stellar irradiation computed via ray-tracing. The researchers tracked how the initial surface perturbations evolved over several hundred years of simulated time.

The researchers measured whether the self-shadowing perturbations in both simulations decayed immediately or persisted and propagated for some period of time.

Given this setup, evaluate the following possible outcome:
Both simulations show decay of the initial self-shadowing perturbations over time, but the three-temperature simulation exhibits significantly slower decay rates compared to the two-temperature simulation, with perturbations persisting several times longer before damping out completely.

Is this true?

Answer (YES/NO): YES